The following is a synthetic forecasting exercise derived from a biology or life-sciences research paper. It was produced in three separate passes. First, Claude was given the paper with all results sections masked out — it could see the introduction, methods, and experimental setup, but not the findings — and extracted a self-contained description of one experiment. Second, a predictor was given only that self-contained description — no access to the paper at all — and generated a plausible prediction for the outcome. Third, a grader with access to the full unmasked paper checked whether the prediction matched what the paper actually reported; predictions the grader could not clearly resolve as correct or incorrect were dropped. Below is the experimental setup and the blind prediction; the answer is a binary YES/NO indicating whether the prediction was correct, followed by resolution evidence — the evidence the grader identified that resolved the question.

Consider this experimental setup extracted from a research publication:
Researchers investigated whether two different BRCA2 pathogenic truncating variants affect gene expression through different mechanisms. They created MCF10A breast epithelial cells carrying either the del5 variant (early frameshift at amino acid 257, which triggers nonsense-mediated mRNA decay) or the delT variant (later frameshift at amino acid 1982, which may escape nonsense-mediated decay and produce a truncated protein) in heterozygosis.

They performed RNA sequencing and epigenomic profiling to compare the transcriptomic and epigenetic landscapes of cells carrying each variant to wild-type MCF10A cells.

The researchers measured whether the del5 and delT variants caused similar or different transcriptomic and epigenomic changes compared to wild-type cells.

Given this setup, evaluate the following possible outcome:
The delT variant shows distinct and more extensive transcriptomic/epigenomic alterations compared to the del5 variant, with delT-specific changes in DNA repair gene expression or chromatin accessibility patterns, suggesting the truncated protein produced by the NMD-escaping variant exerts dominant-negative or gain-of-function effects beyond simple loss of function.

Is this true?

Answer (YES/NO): NO